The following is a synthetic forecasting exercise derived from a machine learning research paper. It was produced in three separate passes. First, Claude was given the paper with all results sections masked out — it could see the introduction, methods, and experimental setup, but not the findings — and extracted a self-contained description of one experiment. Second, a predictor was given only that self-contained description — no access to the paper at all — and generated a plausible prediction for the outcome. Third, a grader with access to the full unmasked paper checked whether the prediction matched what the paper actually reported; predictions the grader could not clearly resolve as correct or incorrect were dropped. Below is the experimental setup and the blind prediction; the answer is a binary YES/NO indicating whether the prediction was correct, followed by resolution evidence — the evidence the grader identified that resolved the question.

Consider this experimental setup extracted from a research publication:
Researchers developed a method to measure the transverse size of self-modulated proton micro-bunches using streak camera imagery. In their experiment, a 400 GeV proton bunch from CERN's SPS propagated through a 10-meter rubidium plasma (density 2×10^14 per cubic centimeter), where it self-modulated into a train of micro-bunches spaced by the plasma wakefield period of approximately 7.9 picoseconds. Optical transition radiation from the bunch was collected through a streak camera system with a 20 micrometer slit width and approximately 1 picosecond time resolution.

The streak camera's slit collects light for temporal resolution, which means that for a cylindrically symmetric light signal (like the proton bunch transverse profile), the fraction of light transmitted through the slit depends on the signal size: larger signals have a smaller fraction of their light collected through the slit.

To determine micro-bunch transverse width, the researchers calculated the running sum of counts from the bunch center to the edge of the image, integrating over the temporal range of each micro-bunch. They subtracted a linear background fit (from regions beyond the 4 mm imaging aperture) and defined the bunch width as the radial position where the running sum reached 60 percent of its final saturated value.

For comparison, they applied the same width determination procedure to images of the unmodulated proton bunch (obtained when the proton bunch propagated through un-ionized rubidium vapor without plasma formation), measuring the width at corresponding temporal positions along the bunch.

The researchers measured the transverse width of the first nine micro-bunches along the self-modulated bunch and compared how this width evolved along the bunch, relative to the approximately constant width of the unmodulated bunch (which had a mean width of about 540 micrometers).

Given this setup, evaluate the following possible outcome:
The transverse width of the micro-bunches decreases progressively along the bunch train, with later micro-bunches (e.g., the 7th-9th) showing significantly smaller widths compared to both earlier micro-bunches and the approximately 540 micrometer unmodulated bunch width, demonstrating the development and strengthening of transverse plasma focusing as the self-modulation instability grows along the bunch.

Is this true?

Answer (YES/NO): NO